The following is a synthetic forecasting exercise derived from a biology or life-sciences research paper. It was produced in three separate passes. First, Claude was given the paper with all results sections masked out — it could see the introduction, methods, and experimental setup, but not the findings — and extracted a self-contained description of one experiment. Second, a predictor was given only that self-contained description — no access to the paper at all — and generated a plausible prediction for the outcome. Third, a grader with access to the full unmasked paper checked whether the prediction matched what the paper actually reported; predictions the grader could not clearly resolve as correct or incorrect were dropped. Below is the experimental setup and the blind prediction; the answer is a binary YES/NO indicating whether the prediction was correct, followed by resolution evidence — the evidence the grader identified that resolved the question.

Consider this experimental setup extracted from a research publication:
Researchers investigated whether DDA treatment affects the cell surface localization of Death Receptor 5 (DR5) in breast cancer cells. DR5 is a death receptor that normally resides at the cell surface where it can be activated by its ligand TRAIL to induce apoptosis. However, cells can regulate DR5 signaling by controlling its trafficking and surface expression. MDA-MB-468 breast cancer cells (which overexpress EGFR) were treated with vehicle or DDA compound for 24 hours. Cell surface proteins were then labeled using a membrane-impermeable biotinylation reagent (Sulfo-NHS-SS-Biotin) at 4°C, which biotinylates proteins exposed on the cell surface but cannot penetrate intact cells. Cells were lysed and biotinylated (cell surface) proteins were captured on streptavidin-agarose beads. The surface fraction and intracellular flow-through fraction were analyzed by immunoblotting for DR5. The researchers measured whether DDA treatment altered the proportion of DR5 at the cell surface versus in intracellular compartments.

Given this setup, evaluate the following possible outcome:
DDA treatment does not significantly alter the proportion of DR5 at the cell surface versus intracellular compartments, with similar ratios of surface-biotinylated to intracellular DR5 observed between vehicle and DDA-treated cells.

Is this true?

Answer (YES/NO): NO